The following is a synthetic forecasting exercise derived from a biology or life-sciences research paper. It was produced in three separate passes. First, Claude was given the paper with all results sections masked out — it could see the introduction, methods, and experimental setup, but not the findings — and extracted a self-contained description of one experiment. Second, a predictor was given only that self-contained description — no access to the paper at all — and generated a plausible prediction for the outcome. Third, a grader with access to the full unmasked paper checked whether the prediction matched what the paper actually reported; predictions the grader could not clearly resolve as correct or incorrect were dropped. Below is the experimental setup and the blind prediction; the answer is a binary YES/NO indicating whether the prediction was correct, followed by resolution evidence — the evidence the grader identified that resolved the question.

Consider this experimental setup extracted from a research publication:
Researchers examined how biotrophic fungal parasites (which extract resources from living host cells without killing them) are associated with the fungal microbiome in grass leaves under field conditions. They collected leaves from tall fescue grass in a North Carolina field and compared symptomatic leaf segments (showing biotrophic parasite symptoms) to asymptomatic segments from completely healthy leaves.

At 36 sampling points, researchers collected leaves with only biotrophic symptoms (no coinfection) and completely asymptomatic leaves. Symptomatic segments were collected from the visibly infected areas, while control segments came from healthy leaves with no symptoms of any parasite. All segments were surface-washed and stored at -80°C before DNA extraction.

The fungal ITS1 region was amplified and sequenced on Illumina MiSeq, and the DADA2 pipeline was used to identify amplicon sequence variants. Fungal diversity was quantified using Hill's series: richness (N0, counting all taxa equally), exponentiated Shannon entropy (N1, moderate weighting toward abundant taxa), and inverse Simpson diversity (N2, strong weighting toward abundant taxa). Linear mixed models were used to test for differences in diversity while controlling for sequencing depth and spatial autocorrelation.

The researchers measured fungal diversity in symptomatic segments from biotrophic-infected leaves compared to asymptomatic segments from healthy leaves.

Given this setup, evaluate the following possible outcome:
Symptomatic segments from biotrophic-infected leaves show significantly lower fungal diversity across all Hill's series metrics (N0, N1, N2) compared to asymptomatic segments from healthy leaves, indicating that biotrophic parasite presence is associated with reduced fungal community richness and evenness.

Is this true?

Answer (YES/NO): NO